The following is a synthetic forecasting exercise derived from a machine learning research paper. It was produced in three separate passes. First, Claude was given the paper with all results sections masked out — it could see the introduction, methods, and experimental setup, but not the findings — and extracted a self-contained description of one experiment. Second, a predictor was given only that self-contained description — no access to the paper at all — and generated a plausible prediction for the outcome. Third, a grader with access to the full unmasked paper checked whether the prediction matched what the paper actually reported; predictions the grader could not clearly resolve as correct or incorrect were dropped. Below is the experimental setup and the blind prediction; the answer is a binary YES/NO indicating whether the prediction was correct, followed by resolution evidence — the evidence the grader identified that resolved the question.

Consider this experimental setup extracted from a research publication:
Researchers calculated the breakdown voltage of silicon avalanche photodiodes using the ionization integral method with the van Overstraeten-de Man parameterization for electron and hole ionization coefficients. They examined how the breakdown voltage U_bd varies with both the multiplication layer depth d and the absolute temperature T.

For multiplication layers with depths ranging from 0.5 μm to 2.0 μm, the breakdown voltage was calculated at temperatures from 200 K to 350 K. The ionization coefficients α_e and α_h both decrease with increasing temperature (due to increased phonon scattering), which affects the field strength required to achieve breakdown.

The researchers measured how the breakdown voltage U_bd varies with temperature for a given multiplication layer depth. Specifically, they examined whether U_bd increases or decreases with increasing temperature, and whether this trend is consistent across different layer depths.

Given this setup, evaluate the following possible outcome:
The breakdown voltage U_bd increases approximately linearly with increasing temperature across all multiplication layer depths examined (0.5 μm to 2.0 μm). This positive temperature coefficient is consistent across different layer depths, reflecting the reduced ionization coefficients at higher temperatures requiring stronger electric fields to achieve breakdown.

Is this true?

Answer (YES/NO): NO